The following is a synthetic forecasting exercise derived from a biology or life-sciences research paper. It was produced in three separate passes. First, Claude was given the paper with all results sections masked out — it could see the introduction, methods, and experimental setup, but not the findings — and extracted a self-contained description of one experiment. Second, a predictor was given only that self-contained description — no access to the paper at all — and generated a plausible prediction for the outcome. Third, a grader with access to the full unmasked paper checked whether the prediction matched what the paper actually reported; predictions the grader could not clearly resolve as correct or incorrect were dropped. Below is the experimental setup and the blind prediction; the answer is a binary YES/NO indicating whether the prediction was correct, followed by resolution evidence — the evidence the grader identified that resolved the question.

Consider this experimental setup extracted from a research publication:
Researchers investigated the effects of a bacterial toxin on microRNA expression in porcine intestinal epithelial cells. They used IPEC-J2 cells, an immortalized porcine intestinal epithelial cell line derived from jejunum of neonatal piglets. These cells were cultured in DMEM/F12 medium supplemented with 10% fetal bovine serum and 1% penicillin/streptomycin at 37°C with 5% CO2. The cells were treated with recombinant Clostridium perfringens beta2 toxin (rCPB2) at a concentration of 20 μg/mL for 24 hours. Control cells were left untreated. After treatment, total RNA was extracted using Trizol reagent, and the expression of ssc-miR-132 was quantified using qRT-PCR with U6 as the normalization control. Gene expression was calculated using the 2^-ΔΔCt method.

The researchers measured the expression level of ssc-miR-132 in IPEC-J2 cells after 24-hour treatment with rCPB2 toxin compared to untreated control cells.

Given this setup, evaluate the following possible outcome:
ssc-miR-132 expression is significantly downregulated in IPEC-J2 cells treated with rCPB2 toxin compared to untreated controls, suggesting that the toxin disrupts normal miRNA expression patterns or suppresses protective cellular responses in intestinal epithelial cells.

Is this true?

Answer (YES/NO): YES